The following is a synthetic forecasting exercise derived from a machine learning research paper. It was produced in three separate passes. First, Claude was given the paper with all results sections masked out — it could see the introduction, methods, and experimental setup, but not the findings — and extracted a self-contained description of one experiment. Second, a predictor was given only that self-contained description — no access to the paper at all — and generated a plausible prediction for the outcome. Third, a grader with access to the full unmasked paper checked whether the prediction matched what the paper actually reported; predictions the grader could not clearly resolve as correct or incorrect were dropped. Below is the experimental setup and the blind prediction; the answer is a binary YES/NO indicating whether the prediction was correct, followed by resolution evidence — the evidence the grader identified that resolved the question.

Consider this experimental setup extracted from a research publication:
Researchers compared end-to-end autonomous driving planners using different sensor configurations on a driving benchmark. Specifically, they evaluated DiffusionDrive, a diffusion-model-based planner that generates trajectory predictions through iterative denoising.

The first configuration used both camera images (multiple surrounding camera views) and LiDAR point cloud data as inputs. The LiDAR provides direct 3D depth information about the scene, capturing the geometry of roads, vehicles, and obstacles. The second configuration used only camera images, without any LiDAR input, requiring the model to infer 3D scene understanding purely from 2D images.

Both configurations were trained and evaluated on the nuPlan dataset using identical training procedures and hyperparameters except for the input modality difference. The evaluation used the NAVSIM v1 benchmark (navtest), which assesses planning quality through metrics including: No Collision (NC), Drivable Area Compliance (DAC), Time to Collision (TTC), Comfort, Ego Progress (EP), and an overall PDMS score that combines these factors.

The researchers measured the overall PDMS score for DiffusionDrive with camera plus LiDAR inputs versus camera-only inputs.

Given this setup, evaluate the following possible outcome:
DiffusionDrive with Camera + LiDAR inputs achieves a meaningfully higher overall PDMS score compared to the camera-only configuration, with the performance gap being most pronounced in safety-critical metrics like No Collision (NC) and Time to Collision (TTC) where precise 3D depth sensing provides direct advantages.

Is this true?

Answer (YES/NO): NO